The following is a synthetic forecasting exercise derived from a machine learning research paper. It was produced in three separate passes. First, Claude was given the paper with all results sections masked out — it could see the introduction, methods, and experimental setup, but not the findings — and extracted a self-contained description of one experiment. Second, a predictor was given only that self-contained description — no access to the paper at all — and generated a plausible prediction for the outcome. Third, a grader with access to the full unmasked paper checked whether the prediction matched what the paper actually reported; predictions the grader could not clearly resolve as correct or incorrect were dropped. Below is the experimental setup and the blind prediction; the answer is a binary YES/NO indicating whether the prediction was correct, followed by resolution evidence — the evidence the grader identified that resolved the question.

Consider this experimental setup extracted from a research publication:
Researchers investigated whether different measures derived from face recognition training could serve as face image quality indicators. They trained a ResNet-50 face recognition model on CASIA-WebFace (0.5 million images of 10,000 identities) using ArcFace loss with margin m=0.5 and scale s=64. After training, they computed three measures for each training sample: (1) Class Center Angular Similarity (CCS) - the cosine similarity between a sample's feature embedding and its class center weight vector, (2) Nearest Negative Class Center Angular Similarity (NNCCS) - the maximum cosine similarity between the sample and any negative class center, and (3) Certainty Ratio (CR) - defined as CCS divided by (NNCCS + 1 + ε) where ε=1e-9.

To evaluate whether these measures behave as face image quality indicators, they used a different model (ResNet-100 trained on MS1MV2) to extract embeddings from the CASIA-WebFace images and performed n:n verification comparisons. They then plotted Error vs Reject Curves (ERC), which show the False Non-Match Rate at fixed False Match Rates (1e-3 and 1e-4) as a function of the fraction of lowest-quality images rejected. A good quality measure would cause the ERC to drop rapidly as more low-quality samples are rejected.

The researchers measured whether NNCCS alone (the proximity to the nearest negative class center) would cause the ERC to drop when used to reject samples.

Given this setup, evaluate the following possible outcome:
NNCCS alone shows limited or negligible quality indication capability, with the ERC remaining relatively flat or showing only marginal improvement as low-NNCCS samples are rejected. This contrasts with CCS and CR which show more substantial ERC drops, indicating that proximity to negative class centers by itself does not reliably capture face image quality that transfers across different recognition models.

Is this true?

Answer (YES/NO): YES